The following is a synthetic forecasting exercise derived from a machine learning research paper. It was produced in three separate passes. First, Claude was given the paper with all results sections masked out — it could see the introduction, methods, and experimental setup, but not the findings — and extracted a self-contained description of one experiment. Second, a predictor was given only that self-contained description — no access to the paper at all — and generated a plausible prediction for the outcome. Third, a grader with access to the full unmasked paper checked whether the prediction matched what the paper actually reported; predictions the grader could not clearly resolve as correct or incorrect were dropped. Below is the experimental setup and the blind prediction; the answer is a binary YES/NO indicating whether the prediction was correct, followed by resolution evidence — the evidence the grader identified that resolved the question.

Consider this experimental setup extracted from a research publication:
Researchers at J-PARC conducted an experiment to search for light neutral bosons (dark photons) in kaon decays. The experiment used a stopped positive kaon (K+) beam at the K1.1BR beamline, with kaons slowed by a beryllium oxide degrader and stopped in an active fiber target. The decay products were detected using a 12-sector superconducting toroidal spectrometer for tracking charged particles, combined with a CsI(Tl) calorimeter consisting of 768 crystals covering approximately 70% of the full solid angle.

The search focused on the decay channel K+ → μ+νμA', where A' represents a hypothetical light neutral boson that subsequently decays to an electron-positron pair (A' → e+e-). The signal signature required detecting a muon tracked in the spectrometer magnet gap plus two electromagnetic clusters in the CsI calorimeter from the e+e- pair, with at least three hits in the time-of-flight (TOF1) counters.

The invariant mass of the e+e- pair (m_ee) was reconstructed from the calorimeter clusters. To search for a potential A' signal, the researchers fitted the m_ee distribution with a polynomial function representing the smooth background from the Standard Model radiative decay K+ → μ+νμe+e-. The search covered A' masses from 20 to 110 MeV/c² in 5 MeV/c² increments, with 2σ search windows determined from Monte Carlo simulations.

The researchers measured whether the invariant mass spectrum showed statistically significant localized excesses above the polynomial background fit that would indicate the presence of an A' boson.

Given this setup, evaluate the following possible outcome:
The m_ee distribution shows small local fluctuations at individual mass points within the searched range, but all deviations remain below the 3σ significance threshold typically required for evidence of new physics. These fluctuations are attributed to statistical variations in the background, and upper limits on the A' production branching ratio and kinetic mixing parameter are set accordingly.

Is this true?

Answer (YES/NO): NO